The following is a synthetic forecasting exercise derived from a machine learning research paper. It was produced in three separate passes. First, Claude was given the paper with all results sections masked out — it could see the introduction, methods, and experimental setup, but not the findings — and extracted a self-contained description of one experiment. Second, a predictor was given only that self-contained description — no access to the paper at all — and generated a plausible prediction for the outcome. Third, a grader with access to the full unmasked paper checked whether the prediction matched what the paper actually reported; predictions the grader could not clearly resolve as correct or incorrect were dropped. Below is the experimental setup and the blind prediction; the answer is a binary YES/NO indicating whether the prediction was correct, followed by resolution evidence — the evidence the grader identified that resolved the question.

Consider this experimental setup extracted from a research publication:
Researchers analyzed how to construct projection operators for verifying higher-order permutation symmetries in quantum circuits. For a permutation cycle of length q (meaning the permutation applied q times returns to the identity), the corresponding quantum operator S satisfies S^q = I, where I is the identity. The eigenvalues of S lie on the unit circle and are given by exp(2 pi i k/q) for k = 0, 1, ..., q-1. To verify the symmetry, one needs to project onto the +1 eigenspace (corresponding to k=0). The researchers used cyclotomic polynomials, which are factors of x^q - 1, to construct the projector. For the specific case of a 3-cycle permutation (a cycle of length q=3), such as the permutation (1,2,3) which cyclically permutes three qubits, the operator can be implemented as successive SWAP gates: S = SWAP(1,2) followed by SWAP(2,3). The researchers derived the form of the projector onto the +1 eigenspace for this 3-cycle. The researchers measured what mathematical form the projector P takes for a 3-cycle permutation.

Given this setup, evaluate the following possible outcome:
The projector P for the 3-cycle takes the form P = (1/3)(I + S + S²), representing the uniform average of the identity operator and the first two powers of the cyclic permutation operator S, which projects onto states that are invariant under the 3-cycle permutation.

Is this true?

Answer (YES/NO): YES